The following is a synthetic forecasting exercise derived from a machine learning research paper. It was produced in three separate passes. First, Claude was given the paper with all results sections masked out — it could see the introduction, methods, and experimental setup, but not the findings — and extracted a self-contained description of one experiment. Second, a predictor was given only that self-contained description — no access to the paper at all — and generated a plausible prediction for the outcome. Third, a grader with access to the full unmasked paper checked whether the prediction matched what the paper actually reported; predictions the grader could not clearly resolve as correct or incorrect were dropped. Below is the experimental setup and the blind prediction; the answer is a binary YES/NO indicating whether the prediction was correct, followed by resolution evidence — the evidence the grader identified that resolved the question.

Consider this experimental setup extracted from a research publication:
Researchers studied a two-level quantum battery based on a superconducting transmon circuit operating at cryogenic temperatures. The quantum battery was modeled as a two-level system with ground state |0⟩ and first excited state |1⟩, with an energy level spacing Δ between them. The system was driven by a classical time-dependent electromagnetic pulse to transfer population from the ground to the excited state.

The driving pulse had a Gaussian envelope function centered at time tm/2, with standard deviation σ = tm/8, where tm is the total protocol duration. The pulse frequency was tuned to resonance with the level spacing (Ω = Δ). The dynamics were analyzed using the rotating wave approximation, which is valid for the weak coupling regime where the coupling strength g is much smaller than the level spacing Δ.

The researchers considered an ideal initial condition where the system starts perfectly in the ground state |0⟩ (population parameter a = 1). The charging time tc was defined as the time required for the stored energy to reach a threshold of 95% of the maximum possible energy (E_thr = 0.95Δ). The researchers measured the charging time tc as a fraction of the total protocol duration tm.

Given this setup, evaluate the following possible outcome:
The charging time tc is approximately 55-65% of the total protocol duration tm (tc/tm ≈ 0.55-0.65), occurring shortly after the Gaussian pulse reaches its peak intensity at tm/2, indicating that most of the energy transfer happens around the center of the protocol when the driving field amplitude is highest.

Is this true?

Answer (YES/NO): YES